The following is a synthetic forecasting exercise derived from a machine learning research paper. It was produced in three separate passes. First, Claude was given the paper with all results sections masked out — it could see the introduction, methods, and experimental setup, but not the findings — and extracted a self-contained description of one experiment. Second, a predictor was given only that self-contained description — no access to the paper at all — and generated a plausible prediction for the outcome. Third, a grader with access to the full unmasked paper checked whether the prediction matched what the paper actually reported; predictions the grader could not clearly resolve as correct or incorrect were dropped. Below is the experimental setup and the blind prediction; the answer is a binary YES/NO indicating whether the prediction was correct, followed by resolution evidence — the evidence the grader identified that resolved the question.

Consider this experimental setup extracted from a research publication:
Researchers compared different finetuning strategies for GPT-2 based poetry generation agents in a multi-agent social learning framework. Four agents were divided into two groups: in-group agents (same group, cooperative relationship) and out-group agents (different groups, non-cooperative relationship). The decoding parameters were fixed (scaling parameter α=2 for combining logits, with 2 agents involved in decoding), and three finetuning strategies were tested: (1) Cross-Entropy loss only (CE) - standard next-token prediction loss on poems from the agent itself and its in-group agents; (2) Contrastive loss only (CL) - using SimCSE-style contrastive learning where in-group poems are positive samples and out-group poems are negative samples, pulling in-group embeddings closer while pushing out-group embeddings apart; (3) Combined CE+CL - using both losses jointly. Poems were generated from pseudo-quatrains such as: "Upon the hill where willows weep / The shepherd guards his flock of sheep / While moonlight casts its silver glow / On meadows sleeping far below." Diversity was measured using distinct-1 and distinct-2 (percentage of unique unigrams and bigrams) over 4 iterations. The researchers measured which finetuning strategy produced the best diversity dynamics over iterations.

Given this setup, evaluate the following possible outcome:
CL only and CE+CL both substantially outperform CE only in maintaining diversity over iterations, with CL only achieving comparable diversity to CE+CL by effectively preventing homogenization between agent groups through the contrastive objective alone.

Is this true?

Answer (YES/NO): NO